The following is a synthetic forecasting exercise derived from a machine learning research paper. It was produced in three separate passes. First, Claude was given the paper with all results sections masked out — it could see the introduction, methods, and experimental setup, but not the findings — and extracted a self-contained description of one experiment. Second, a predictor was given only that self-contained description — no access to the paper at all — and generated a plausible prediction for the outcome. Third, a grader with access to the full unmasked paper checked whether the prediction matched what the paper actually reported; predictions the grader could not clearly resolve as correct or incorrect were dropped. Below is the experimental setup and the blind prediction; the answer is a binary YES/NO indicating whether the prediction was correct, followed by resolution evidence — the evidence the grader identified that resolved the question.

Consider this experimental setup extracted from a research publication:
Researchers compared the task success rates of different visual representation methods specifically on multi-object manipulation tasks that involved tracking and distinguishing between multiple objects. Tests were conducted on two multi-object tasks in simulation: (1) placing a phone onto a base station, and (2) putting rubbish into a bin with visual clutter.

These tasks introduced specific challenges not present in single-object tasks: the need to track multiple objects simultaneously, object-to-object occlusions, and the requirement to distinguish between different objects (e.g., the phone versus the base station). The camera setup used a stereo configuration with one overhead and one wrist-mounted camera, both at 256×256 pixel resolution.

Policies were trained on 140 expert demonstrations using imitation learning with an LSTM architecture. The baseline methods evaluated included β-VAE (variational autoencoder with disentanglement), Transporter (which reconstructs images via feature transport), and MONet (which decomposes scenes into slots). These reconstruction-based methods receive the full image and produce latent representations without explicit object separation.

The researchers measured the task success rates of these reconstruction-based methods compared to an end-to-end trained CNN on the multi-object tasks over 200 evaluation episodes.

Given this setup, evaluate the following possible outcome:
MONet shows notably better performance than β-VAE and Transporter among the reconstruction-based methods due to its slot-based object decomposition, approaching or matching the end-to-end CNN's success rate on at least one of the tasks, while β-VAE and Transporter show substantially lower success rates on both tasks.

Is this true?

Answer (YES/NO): YES